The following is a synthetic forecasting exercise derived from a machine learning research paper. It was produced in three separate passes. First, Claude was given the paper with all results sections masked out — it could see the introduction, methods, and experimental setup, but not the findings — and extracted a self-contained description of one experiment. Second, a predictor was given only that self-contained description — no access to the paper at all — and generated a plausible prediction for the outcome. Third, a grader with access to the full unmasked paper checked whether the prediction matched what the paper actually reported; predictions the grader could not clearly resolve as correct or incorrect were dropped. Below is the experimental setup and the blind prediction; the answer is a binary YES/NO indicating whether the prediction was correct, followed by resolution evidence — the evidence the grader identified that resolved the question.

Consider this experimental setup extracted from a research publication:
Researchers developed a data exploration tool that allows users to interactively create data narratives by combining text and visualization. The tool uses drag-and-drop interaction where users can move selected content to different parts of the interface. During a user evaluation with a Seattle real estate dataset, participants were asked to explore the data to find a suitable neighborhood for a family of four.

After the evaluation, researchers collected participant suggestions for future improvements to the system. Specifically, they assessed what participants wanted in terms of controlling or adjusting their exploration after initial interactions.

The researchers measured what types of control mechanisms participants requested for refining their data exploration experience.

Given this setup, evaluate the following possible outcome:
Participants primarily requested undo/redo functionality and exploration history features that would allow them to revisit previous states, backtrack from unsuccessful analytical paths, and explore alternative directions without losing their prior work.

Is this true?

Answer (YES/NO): NO